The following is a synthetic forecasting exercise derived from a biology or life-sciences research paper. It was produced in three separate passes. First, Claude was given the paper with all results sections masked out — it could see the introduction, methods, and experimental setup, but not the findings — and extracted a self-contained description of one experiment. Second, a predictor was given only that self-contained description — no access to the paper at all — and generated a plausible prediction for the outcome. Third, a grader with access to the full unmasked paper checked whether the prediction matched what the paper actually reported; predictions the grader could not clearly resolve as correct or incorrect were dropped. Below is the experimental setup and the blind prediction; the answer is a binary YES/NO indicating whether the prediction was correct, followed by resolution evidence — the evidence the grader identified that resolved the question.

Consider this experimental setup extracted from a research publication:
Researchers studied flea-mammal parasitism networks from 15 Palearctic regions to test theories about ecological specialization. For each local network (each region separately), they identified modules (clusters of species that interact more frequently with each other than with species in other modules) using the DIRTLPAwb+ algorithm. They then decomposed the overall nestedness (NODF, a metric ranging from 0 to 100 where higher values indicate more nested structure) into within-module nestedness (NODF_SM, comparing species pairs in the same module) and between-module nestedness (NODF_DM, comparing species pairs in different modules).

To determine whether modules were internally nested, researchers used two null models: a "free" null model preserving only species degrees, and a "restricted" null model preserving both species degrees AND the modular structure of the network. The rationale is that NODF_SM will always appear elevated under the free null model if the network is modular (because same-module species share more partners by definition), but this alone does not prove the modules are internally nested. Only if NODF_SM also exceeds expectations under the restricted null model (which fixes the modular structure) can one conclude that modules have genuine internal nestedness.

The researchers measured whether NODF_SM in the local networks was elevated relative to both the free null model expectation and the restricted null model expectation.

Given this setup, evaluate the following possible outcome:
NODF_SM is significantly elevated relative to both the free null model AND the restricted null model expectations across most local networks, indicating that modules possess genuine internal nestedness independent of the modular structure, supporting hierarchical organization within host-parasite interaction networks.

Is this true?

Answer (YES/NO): YES